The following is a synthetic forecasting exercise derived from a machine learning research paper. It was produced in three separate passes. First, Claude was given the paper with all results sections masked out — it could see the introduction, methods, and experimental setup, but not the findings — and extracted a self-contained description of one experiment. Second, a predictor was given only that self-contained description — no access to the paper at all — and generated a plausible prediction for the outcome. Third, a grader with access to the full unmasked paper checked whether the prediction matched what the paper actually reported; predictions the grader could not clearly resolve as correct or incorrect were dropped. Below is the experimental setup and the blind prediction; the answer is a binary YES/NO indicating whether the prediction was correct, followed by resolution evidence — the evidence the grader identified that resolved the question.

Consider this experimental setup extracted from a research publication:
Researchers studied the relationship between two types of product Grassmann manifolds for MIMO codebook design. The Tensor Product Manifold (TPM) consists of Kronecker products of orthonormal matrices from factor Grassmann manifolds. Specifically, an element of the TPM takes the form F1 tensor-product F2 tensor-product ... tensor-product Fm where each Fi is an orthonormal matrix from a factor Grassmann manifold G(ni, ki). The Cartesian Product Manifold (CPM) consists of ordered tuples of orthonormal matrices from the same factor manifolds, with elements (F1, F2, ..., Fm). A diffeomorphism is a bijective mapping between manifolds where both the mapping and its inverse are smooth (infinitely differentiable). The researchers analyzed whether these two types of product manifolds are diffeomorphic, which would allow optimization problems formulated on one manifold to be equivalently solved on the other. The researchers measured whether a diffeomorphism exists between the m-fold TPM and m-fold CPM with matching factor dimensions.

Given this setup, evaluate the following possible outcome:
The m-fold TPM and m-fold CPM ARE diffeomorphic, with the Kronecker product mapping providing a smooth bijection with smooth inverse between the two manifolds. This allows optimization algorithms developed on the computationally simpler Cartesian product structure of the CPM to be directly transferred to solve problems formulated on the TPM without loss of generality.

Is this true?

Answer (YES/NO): YES